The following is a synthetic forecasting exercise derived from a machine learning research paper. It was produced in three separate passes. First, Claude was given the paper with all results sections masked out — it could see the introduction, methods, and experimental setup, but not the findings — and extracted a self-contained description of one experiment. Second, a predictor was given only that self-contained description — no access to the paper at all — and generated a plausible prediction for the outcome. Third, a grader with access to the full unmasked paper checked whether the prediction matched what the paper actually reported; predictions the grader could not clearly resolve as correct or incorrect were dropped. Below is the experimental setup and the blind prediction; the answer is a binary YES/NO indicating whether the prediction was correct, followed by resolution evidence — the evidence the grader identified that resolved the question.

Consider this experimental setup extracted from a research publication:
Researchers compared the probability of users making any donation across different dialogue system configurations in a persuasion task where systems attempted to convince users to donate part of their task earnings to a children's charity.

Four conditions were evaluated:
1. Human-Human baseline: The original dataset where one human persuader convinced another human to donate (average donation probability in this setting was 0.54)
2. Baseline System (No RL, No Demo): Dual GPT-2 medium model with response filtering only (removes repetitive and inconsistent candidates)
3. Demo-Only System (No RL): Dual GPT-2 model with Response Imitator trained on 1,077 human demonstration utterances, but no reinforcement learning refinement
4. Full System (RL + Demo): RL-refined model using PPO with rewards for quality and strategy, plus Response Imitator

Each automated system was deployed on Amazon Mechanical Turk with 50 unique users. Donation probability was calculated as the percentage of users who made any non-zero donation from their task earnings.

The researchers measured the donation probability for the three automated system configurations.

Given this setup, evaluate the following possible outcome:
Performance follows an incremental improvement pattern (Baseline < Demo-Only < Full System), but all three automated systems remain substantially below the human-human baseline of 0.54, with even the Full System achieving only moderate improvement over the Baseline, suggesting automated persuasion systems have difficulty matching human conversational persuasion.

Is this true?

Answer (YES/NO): NO